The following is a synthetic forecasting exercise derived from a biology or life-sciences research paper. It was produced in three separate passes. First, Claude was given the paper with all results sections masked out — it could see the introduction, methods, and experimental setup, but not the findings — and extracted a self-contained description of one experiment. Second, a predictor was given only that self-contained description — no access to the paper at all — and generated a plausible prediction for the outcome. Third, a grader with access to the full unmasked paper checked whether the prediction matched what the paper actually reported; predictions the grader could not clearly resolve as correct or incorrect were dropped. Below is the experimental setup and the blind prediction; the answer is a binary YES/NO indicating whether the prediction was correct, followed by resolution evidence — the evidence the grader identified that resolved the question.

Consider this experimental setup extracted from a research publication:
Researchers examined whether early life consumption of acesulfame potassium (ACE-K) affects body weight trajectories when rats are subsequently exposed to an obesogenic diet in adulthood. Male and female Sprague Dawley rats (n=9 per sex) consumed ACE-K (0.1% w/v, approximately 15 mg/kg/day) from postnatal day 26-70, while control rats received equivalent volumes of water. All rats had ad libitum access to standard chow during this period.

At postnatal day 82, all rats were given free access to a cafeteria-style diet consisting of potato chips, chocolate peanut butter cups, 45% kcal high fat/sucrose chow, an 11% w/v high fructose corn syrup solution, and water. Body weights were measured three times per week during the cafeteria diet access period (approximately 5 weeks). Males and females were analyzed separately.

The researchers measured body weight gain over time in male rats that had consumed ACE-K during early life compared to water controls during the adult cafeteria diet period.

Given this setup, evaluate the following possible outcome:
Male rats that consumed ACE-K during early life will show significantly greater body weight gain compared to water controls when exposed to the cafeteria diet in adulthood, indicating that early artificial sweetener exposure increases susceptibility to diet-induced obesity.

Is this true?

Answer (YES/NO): NO